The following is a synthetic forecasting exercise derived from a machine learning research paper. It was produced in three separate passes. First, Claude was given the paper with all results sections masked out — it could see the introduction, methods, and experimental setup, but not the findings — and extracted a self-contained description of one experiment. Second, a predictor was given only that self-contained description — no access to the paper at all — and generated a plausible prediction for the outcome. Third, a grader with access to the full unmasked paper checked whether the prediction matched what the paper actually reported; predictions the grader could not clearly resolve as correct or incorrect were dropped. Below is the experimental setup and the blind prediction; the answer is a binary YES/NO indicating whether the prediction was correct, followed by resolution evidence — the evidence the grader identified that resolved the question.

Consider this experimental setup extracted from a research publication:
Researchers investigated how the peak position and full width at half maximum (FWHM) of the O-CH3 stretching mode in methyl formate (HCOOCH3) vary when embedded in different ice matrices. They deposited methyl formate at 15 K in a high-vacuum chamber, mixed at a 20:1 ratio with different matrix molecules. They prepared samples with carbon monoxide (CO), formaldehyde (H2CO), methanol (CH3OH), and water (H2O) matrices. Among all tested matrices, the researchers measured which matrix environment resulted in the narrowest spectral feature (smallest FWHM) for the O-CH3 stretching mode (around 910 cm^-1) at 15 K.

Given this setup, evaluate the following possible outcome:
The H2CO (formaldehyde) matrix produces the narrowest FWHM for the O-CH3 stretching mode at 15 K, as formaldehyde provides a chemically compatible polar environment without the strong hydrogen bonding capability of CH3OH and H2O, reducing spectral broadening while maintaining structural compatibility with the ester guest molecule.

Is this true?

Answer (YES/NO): NO